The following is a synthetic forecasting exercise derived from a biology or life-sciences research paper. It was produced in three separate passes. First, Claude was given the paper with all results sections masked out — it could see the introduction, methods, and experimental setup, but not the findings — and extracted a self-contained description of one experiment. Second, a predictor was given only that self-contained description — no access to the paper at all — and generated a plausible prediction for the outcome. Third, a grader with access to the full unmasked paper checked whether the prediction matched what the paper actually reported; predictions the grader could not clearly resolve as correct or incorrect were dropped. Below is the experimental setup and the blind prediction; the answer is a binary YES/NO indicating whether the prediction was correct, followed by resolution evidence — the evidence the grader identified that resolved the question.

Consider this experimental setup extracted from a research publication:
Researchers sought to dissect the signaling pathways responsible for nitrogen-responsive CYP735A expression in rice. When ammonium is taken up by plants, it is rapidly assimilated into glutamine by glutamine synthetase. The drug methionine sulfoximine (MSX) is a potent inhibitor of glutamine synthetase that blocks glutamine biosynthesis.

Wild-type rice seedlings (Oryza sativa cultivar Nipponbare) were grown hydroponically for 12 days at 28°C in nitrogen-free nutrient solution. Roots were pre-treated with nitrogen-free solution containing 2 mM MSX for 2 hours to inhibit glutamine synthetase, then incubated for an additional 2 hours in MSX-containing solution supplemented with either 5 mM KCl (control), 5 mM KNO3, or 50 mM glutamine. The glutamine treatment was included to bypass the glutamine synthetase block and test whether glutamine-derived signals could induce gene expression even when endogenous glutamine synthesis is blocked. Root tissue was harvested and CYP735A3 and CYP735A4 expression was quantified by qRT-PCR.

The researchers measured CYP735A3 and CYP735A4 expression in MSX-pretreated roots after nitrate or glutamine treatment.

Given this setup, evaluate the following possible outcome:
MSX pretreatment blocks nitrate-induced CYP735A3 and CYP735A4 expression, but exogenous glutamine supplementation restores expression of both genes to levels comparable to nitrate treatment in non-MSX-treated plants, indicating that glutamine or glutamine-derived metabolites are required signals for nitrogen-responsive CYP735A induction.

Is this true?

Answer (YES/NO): NO